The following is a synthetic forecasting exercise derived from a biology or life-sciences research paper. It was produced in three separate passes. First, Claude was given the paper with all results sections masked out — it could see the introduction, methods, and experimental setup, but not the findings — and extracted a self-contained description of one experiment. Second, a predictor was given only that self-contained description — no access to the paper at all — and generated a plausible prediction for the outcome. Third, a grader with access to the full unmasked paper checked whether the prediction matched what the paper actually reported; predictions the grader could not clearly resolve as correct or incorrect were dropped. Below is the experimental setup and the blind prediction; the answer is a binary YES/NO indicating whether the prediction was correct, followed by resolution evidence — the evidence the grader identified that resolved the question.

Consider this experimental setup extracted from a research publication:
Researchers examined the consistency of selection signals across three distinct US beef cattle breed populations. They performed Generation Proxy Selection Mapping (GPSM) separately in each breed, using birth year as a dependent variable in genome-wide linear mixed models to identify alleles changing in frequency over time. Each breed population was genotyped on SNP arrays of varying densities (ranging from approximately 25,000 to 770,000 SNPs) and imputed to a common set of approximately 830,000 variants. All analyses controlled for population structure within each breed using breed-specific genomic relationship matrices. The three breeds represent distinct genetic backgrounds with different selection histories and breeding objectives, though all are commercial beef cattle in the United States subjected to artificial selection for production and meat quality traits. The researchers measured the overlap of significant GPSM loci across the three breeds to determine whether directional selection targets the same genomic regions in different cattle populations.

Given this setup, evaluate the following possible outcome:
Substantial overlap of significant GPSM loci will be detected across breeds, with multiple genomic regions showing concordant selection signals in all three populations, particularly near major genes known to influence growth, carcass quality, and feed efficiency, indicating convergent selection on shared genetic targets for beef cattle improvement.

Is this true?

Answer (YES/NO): NO